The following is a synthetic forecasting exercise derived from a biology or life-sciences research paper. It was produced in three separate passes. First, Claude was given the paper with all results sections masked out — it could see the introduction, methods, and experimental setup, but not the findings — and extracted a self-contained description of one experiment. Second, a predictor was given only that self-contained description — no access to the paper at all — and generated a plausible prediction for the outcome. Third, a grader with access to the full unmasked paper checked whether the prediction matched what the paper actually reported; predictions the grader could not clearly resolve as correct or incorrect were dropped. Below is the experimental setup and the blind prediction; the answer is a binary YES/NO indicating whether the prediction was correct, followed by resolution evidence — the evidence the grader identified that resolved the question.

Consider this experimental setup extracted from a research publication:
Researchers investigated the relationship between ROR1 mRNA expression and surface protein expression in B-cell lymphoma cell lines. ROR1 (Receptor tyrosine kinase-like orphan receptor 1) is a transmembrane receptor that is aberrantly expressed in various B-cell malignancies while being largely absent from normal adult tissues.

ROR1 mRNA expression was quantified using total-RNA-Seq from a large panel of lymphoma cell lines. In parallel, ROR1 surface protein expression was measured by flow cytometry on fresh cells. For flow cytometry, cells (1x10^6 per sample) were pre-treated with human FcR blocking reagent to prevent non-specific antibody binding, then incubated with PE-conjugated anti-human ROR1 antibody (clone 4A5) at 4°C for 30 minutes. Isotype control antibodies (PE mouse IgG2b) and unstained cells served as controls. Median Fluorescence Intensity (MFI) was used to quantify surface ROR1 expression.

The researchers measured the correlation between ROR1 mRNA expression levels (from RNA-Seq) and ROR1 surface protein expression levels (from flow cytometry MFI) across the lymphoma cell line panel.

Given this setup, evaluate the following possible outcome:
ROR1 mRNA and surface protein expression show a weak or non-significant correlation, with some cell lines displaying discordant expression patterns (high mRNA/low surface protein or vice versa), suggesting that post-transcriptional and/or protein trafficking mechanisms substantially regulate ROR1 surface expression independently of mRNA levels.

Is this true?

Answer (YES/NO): NO